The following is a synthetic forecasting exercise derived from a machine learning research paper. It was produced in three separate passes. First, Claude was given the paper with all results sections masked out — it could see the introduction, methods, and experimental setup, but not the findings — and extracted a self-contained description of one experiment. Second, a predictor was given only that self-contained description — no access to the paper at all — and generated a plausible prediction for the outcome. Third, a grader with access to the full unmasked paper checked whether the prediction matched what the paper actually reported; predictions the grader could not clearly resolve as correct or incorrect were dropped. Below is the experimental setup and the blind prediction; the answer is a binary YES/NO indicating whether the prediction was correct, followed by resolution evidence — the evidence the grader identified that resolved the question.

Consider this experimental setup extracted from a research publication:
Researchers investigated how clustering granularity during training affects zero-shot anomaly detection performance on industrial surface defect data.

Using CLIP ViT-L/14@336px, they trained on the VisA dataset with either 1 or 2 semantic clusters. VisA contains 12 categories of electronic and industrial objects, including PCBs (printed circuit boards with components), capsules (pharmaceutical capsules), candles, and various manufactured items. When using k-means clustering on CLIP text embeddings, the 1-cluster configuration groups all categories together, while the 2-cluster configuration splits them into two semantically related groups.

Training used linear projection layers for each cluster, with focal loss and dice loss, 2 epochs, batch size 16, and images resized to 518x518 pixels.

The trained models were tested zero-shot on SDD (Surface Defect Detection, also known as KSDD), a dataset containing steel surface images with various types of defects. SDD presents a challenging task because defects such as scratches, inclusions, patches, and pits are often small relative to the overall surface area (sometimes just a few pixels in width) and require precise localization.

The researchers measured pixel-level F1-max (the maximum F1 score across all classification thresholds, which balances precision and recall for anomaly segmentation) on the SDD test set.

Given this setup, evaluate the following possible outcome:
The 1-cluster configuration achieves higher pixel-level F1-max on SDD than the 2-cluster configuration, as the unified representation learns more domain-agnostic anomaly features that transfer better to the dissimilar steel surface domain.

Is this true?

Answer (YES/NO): NO